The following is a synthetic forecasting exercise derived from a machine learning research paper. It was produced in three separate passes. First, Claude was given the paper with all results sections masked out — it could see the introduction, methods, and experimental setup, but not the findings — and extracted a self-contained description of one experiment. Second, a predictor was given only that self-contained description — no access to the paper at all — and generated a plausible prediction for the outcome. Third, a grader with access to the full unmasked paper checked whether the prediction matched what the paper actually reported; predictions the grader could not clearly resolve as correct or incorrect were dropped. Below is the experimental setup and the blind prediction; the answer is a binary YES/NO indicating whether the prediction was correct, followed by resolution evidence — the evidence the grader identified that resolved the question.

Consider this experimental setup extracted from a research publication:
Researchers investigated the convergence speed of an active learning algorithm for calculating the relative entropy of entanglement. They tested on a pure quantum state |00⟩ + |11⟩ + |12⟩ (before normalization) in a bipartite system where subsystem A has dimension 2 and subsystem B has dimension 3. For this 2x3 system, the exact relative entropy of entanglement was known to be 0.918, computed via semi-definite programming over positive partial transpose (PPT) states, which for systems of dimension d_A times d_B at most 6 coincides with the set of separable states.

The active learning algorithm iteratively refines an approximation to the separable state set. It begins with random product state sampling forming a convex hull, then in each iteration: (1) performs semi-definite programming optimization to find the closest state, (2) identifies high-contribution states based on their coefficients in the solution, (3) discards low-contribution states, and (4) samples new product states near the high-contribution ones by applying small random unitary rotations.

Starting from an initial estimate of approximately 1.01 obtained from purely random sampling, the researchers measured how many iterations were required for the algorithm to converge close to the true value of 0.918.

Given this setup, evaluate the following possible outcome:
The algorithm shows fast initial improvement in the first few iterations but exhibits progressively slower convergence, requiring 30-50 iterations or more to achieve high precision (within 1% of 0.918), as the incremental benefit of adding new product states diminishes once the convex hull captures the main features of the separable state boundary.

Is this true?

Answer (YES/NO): NO